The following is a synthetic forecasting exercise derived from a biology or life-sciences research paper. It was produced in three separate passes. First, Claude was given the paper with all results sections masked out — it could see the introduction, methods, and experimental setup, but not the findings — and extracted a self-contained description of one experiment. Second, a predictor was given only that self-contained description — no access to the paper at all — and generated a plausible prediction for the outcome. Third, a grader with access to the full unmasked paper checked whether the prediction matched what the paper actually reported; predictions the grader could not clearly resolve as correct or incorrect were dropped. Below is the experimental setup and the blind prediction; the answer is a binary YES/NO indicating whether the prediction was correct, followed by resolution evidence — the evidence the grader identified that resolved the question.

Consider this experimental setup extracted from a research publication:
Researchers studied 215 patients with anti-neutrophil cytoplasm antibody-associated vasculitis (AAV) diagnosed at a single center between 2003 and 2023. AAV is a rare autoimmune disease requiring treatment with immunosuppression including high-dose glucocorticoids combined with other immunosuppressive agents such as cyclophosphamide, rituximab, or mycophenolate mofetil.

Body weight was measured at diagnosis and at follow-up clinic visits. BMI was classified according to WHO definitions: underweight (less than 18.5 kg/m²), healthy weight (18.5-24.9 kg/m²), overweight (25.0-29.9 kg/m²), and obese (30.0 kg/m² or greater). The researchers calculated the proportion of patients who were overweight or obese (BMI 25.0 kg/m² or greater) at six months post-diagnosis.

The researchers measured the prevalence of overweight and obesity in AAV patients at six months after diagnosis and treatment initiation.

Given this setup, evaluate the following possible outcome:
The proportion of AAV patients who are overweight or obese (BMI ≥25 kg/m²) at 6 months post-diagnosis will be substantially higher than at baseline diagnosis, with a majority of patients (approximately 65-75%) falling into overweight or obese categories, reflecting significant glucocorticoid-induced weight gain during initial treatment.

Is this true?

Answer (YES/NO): NO